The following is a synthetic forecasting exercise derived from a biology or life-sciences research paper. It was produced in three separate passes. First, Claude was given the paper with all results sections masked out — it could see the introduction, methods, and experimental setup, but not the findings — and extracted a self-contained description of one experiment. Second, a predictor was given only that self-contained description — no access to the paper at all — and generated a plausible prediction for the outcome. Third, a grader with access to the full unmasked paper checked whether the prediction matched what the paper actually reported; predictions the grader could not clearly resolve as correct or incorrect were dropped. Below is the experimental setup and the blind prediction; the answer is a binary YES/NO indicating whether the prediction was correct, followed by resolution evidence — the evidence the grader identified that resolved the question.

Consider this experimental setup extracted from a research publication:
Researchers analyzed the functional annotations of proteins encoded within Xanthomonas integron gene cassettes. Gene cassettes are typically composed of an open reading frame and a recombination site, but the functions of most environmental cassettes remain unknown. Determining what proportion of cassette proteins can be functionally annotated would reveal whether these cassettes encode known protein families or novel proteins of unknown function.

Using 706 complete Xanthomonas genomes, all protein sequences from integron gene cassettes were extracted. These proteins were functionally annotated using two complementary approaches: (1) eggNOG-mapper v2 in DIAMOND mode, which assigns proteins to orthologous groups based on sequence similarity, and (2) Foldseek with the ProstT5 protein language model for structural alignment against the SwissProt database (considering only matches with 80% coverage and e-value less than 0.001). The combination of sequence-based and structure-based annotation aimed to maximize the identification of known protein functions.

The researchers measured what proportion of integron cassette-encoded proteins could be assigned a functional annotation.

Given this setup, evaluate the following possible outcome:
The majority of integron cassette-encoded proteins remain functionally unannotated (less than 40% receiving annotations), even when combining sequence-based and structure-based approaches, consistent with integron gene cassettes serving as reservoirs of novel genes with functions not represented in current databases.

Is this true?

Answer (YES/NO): YES